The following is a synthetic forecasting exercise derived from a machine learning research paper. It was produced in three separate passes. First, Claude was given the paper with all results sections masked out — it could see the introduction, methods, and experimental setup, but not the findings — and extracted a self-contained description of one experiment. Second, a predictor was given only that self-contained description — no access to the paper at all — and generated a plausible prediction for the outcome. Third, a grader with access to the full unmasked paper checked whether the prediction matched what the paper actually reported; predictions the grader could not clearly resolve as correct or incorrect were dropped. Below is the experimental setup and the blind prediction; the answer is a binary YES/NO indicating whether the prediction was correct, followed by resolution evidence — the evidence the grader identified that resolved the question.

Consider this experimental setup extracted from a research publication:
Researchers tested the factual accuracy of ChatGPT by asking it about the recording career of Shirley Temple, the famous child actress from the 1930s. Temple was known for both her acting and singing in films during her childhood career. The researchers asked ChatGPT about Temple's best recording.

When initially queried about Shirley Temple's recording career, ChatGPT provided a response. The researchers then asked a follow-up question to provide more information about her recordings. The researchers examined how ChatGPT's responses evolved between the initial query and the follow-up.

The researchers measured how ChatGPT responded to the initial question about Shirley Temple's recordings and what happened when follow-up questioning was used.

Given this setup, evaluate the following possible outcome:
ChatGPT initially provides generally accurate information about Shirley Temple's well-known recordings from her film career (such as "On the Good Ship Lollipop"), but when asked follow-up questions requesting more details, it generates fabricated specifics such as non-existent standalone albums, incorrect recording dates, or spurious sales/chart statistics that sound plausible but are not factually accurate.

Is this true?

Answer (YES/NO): NO